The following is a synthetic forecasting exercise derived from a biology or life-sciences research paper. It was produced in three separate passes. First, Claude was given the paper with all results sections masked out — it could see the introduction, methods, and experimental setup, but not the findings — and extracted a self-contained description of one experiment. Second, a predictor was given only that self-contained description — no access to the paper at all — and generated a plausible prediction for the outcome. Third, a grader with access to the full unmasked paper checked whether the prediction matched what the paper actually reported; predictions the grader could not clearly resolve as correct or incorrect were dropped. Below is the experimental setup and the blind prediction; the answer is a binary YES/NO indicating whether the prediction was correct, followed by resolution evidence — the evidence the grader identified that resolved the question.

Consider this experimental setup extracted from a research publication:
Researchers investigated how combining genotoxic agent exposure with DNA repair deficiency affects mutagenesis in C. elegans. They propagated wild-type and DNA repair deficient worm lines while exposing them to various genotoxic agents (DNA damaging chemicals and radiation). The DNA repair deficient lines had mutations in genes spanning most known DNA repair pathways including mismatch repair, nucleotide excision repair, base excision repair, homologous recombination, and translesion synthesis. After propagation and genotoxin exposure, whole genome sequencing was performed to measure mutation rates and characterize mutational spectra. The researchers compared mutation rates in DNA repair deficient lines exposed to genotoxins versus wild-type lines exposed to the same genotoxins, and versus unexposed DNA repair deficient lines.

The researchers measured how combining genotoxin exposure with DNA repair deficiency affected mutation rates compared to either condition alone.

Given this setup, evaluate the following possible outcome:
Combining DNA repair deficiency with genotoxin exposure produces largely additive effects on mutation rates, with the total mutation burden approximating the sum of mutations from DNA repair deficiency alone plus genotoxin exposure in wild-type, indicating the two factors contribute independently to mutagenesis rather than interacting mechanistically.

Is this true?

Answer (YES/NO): NO